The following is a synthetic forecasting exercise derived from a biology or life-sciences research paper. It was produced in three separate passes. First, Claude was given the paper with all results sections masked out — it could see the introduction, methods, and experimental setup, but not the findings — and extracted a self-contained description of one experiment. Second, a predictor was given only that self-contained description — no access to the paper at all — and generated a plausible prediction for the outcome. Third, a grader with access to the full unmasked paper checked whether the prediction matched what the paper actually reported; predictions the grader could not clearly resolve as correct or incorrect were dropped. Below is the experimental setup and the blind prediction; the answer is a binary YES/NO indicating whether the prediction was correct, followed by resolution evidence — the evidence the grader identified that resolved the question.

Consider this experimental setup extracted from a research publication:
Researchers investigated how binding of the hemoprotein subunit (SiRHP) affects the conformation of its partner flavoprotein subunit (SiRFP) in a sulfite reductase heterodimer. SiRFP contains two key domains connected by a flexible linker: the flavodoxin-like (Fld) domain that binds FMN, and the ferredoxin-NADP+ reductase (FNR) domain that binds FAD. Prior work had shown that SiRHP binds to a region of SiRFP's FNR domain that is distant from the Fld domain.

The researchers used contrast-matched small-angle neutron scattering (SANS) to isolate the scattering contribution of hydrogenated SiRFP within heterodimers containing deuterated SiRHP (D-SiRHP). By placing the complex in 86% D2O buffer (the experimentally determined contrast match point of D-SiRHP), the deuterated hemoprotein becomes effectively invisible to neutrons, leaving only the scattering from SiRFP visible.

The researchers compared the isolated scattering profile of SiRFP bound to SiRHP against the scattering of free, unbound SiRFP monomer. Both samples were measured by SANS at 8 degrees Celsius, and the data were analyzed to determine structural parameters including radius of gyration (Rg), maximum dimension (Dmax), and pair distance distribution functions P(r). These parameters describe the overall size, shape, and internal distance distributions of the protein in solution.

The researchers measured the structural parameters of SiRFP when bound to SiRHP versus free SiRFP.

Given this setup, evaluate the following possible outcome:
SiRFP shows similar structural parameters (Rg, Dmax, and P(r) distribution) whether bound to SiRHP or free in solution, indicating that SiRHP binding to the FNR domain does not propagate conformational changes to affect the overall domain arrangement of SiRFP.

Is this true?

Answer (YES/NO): NO